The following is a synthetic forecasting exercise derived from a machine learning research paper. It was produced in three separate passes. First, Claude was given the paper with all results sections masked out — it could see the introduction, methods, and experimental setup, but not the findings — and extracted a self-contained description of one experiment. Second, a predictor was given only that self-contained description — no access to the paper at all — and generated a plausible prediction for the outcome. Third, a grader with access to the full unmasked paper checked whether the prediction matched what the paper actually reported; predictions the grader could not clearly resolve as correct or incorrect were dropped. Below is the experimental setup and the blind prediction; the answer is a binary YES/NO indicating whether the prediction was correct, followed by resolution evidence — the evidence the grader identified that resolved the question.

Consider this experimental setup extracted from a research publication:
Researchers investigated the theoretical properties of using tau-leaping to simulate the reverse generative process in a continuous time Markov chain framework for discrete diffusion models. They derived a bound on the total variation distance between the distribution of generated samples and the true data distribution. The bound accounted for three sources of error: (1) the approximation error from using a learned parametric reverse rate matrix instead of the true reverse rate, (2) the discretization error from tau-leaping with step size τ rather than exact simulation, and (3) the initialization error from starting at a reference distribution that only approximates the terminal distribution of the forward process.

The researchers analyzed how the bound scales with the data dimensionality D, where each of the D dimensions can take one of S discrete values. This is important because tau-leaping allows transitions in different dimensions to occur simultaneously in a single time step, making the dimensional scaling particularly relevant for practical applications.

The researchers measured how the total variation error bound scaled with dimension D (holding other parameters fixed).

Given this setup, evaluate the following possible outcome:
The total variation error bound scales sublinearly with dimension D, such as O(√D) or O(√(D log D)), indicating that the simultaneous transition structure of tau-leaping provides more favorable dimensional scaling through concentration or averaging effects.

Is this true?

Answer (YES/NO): NO